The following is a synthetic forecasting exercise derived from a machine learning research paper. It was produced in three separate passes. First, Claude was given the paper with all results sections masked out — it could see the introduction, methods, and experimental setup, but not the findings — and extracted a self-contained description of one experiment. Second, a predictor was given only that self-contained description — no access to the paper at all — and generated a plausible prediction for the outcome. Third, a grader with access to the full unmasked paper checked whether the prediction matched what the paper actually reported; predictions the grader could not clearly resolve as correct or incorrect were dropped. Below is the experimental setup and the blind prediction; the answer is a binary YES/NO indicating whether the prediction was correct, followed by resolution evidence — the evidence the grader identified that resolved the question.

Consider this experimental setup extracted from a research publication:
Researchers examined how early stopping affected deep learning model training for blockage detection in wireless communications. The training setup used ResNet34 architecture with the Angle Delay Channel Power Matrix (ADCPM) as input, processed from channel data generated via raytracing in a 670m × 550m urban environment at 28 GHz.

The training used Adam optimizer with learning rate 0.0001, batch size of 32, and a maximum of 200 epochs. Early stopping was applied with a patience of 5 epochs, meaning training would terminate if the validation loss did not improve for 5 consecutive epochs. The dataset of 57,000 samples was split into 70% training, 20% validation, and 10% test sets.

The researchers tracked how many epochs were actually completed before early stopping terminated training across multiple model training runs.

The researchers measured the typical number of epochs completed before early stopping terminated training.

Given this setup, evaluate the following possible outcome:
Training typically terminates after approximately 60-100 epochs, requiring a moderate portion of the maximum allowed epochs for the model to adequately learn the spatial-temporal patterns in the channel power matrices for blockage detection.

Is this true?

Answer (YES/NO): NO